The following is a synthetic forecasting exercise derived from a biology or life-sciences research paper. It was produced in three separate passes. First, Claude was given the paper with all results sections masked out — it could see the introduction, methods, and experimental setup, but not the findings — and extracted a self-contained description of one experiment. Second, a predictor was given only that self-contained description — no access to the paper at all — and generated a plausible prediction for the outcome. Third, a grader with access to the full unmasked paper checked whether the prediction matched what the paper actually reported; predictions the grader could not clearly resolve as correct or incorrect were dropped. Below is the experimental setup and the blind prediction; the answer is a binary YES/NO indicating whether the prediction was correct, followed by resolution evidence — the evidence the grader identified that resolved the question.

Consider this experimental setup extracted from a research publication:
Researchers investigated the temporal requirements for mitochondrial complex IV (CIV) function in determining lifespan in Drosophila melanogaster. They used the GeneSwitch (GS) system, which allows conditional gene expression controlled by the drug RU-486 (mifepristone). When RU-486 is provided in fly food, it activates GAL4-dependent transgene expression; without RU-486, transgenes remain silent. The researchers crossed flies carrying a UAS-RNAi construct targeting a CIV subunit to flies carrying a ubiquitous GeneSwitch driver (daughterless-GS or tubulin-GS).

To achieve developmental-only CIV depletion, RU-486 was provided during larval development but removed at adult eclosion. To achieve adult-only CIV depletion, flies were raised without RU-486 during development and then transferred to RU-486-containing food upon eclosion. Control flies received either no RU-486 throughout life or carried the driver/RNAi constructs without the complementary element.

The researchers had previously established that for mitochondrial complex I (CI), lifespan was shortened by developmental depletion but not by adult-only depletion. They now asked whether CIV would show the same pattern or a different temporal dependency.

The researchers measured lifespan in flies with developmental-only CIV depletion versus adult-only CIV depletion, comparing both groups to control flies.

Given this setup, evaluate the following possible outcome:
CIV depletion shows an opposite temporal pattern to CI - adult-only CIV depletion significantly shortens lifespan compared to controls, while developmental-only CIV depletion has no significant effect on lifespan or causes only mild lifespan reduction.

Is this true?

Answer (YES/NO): NO